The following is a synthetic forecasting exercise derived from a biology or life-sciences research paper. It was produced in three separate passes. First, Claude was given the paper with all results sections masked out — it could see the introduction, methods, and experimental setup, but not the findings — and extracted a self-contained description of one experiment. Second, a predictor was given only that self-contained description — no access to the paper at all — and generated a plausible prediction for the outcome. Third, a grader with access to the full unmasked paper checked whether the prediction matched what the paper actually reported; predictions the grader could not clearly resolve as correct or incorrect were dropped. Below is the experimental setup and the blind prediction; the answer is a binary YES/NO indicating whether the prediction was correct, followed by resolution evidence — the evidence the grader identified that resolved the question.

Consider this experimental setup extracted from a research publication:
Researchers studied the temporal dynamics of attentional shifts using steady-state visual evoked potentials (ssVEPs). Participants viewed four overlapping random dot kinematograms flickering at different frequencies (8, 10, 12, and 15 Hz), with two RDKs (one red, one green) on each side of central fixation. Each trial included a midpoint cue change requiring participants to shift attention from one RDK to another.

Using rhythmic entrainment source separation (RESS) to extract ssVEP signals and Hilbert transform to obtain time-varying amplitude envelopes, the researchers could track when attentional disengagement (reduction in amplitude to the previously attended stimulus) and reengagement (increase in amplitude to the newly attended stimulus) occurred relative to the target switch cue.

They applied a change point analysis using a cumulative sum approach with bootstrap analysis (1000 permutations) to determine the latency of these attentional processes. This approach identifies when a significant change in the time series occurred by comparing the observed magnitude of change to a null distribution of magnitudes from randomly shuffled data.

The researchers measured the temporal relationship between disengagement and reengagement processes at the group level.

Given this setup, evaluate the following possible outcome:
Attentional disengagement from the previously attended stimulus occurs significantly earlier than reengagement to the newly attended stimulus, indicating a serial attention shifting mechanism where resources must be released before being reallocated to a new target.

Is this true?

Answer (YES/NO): NO